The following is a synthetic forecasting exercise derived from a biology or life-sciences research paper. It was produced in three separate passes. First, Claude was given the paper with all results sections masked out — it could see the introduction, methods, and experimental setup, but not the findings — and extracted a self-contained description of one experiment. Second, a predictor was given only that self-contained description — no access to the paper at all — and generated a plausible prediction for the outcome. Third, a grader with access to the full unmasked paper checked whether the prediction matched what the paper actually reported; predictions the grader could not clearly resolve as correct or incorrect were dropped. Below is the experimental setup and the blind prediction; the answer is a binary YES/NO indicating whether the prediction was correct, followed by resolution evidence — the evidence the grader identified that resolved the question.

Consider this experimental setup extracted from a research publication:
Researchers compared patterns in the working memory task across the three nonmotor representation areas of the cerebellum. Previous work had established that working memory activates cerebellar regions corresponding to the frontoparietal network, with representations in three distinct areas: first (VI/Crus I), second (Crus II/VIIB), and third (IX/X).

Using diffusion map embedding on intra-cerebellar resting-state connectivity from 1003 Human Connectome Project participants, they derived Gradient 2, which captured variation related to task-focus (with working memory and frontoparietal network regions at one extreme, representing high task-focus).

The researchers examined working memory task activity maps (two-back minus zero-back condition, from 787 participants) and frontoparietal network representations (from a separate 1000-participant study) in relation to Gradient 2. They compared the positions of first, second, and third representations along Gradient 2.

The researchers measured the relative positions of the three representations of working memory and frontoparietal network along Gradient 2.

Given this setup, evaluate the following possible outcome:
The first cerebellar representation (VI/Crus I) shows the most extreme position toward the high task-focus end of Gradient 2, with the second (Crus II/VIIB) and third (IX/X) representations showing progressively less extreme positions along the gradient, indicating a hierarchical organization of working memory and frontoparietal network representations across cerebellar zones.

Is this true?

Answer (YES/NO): NO